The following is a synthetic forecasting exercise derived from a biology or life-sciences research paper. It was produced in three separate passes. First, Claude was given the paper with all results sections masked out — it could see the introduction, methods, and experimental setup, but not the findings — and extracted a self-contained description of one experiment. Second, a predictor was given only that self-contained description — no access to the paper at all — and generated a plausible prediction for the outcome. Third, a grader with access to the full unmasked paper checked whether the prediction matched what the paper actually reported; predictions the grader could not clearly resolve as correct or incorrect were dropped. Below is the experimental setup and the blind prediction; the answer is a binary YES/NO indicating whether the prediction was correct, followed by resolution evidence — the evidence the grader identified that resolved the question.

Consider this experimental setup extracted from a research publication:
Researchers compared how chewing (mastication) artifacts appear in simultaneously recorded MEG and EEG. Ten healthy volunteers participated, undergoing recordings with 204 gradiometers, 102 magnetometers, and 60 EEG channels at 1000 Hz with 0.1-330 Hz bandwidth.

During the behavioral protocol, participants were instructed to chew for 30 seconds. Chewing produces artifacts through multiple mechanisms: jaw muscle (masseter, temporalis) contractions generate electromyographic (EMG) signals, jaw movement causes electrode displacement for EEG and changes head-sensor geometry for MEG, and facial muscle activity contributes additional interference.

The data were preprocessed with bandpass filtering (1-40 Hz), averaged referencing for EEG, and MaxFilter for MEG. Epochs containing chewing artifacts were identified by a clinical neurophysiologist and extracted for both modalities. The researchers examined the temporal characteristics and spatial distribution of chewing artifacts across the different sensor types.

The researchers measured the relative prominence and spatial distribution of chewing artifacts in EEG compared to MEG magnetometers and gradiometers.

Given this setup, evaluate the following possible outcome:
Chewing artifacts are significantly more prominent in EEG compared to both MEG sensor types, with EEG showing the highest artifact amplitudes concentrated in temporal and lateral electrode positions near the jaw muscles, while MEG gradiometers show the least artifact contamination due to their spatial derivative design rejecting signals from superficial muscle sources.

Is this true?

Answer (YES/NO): NO